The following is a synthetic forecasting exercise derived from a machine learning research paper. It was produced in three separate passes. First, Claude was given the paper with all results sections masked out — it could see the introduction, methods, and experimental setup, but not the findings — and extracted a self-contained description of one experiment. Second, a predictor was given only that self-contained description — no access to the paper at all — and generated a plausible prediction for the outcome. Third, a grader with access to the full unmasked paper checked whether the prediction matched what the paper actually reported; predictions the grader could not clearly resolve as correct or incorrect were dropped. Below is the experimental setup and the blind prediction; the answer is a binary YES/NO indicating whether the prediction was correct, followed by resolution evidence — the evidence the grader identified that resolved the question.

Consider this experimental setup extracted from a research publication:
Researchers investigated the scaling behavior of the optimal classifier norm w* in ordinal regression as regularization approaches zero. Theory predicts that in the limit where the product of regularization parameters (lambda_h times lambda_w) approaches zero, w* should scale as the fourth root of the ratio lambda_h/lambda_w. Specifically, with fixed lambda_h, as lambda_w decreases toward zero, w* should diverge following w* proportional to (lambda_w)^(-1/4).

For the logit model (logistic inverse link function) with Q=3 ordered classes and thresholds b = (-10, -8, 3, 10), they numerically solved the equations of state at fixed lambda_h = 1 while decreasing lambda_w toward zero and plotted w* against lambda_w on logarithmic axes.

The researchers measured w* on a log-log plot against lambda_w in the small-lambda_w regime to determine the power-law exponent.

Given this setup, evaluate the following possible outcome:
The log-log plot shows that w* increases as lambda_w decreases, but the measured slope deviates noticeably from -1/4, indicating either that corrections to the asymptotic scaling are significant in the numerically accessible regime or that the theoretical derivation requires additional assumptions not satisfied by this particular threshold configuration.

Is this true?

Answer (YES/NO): NO